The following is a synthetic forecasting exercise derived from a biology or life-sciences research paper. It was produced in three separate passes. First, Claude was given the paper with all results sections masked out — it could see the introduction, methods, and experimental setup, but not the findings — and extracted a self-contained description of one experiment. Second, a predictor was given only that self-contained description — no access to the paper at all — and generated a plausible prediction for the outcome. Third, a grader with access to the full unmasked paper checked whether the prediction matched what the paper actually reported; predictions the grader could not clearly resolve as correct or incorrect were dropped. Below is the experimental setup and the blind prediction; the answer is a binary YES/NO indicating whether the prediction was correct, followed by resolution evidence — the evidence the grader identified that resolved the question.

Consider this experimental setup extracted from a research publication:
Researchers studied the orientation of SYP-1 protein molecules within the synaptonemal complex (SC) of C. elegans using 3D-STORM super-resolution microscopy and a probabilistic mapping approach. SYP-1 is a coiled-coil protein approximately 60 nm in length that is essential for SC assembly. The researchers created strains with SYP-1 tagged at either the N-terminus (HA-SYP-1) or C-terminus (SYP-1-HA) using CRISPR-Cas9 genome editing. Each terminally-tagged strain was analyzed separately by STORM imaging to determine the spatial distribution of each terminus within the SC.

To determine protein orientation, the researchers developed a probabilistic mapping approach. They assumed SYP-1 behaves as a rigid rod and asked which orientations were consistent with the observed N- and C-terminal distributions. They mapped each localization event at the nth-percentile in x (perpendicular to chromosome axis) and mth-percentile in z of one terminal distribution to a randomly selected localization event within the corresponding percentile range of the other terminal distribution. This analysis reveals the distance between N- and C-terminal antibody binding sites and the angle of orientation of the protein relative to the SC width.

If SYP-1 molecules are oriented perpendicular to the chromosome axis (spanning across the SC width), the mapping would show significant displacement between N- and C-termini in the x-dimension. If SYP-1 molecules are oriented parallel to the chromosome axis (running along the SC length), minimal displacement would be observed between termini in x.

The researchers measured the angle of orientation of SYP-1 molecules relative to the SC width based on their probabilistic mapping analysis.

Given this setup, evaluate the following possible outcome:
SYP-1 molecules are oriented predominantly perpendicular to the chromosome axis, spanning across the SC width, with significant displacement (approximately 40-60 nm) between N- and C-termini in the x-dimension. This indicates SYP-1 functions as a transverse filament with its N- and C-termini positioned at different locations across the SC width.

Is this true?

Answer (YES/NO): YES